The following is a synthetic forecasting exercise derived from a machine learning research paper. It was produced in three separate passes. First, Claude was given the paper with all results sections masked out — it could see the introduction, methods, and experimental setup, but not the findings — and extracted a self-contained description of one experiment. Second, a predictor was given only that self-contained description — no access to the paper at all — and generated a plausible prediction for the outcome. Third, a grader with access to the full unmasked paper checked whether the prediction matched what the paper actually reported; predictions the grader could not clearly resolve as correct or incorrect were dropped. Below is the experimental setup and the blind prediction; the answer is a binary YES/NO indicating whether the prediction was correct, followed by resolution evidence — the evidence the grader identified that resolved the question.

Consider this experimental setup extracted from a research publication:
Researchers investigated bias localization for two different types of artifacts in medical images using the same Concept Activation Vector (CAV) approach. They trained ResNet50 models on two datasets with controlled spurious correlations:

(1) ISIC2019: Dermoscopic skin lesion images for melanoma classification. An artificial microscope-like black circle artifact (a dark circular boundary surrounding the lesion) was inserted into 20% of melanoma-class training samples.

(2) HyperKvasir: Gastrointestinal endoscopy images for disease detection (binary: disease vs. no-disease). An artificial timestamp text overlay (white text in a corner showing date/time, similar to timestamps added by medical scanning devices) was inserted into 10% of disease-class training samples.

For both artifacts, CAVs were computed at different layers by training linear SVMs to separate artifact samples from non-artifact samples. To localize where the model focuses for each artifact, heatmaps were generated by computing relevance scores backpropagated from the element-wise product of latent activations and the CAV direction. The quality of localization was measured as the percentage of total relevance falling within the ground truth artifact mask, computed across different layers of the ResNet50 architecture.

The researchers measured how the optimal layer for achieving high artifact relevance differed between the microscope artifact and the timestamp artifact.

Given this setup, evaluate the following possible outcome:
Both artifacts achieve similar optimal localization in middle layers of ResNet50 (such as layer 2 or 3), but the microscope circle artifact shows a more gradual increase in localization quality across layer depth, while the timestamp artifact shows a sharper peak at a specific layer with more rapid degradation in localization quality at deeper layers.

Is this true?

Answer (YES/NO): NO